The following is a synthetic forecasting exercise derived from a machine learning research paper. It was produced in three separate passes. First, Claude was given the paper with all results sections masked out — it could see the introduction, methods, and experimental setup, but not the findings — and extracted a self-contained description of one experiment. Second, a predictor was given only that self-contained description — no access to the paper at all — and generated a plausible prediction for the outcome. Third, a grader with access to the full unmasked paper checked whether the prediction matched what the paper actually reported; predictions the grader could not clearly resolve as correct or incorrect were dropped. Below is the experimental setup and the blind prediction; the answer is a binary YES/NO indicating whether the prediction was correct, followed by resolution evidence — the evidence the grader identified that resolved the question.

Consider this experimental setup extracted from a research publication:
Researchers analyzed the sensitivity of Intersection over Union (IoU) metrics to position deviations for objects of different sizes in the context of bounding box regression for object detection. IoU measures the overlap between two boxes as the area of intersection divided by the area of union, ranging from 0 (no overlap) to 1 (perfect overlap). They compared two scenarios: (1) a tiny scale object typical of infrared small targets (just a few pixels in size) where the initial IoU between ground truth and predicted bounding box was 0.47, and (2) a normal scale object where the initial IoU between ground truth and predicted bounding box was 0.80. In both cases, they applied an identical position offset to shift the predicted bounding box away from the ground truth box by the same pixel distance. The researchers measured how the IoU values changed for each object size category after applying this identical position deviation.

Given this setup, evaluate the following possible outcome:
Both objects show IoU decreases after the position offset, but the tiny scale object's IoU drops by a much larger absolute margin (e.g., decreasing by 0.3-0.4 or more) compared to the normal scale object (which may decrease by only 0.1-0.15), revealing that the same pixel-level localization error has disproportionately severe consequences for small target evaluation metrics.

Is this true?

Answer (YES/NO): NO